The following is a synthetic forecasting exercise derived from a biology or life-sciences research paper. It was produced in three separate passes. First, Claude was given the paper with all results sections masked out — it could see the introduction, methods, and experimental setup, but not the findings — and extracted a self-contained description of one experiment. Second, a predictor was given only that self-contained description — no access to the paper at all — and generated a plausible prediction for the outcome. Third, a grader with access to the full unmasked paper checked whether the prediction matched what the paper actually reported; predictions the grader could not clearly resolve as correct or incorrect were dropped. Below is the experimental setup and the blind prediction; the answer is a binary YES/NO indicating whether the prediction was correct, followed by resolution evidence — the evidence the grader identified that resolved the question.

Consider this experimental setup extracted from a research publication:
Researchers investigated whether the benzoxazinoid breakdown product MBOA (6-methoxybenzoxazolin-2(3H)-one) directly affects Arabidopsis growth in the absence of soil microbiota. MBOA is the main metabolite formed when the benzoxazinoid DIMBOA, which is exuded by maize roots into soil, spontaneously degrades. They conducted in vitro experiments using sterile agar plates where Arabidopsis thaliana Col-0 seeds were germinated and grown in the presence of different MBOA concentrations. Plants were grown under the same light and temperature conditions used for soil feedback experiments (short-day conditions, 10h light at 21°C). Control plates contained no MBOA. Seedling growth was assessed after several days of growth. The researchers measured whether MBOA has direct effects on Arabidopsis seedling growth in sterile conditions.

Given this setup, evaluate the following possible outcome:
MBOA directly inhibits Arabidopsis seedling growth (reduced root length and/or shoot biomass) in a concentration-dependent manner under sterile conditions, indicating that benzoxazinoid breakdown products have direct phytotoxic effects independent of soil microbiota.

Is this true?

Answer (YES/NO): YES